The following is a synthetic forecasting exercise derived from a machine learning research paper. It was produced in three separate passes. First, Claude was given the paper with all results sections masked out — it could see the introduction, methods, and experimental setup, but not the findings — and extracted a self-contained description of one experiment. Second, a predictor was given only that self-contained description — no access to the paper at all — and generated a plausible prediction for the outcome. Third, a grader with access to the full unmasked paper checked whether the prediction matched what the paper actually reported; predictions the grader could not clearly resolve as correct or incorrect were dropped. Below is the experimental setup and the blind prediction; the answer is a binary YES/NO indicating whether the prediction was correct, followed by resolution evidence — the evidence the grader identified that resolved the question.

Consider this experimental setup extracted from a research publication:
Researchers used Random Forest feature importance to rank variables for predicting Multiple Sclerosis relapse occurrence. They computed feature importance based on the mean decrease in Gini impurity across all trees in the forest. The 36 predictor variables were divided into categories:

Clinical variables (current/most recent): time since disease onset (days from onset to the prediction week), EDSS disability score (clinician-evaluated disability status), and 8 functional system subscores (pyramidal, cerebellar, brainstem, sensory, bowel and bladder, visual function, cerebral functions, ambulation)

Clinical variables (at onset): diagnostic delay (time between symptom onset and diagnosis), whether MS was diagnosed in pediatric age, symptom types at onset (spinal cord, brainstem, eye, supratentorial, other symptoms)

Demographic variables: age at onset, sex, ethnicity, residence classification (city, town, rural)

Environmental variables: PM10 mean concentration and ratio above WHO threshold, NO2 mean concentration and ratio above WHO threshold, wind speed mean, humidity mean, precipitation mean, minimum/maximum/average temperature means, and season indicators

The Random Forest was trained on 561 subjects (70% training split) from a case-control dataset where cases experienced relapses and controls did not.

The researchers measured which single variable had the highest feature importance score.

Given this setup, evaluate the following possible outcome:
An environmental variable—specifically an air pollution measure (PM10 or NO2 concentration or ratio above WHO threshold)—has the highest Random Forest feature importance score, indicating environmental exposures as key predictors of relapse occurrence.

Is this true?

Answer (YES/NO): NO